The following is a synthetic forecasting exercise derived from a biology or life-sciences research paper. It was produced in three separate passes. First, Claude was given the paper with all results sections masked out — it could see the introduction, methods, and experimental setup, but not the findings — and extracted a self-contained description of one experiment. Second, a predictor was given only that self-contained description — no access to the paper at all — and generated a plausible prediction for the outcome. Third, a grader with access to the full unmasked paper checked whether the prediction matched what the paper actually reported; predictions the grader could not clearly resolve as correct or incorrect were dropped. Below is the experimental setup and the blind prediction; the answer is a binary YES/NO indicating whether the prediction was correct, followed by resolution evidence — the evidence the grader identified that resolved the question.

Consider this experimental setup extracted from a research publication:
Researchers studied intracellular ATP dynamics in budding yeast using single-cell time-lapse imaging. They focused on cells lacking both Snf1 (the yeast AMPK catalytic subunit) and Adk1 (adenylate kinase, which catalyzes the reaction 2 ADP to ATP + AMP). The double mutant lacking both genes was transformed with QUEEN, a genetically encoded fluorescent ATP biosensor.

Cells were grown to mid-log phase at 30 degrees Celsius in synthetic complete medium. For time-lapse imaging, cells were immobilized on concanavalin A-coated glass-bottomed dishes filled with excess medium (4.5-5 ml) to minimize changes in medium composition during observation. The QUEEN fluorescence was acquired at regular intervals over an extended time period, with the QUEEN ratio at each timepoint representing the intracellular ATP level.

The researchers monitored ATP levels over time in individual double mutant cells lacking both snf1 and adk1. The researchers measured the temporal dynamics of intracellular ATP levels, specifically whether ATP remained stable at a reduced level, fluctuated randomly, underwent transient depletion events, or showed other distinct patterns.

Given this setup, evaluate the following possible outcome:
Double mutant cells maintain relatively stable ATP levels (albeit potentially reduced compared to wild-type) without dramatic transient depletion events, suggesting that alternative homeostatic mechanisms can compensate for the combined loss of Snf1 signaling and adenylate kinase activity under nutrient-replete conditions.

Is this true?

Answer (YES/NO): NO